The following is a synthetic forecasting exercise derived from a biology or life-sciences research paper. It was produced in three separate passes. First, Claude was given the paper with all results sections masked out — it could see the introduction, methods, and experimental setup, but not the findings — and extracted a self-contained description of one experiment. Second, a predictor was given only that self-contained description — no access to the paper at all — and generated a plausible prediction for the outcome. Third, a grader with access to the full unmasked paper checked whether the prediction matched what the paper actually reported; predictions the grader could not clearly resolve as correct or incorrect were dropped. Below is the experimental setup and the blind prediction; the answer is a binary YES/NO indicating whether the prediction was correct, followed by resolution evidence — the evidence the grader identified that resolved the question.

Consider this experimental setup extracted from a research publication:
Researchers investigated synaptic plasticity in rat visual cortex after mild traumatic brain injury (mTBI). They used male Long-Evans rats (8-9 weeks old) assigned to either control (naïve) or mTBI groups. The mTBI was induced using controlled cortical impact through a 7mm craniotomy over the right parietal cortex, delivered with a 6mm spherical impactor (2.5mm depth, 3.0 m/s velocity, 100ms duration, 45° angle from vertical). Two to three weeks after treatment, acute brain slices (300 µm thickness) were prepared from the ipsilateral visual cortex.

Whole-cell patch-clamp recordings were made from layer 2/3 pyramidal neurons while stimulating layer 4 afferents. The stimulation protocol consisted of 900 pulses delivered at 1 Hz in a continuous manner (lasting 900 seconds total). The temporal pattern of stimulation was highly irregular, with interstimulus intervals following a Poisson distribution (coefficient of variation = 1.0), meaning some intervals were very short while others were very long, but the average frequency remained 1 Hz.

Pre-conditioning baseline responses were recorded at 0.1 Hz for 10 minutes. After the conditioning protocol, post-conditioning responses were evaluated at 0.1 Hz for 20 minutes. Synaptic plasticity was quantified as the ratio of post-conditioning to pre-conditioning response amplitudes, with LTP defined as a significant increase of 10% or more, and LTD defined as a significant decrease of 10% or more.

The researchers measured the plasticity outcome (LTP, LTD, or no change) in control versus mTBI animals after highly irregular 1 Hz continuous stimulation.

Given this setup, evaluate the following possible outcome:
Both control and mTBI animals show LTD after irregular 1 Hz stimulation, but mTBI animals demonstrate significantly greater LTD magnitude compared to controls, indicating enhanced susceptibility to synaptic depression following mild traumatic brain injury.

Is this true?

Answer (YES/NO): NO